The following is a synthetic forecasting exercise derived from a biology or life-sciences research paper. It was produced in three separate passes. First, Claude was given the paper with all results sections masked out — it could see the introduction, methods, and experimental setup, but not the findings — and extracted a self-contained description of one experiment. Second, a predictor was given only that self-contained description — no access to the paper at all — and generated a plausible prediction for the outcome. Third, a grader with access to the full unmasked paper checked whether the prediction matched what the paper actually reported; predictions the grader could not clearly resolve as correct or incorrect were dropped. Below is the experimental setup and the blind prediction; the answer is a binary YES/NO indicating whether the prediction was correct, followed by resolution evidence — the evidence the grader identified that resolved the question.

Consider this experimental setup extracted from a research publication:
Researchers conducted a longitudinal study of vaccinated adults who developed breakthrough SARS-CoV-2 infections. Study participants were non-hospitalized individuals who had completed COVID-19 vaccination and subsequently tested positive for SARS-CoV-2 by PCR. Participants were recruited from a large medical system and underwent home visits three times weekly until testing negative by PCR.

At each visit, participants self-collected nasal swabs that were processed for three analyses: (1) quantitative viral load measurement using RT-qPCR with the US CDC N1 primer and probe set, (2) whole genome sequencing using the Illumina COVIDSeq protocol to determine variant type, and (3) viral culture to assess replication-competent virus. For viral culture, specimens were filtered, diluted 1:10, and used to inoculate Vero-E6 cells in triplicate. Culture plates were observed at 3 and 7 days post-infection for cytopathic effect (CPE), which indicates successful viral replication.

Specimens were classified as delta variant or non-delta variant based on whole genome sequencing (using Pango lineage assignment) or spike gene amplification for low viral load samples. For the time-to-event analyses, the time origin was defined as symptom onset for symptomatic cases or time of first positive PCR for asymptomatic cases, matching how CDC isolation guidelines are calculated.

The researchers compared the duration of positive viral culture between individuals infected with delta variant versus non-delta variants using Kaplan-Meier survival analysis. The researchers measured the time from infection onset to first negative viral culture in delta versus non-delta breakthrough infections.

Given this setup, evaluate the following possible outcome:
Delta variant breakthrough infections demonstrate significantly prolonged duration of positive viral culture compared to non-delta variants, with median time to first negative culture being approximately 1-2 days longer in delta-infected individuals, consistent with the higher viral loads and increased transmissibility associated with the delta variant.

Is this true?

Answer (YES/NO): NO